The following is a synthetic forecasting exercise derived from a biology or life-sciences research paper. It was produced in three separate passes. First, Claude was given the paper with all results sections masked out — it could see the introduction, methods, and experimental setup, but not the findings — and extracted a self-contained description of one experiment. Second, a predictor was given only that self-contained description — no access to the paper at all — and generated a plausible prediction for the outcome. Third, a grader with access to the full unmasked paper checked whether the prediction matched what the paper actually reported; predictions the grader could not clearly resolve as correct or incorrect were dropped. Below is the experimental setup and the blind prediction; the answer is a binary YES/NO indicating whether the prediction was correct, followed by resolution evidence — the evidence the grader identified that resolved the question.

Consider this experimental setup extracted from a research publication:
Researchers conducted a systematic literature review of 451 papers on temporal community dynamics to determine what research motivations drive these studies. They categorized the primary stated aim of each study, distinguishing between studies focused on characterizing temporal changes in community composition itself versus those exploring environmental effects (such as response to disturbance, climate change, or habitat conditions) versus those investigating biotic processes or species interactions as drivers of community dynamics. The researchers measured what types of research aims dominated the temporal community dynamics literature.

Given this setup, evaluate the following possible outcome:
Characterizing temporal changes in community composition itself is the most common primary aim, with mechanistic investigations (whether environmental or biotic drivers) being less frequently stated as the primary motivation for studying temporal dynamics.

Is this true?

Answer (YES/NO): YES